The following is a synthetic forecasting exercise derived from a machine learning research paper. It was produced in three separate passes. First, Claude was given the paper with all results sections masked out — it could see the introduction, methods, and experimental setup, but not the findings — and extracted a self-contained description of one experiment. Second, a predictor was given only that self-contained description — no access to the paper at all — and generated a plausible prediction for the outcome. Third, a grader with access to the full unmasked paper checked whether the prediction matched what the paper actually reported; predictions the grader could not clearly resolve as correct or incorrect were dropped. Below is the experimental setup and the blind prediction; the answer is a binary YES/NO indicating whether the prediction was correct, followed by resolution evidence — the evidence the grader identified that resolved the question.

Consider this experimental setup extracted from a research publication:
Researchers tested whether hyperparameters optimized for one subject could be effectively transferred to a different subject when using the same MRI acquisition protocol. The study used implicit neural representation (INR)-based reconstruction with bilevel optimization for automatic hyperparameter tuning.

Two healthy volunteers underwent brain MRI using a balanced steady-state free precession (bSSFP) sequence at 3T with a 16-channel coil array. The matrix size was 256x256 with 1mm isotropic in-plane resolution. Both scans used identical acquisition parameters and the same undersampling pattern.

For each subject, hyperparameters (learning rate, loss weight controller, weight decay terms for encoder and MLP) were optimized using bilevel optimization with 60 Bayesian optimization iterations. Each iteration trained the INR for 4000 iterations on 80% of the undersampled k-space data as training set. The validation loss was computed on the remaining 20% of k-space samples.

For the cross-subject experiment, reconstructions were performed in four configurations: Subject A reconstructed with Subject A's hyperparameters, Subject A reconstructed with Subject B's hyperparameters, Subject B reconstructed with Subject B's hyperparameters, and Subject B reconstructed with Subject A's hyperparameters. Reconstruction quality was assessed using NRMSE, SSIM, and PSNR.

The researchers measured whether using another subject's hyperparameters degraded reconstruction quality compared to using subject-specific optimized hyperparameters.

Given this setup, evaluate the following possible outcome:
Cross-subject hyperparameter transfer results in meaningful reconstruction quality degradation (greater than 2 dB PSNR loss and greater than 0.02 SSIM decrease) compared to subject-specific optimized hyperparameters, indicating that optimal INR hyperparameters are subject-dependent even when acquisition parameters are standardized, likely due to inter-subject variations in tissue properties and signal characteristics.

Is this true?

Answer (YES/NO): NO